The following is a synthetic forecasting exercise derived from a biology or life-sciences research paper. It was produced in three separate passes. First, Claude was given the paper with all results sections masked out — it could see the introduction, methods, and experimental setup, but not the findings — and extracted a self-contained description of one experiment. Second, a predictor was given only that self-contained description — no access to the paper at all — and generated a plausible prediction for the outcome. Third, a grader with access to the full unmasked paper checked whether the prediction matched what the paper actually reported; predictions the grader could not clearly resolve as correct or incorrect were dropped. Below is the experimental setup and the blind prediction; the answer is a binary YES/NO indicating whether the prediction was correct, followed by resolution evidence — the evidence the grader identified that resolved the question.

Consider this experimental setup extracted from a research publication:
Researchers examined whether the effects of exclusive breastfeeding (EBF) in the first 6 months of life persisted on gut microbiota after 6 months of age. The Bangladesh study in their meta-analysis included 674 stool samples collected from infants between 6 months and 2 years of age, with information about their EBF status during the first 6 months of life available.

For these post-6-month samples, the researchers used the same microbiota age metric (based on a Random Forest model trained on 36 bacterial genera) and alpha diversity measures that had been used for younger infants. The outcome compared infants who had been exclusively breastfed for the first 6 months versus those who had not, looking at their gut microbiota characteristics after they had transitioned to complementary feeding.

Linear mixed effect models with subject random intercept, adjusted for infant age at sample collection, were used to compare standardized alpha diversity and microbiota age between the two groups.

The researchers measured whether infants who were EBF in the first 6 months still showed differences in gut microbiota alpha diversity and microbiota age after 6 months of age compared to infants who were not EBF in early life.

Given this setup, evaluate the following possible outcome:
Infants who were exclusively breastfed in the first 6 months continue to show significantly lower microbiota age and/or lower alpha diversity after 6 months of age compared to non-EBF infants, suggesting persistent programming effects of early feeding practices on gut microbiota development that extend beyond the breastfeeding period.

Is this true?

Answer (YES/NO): YES